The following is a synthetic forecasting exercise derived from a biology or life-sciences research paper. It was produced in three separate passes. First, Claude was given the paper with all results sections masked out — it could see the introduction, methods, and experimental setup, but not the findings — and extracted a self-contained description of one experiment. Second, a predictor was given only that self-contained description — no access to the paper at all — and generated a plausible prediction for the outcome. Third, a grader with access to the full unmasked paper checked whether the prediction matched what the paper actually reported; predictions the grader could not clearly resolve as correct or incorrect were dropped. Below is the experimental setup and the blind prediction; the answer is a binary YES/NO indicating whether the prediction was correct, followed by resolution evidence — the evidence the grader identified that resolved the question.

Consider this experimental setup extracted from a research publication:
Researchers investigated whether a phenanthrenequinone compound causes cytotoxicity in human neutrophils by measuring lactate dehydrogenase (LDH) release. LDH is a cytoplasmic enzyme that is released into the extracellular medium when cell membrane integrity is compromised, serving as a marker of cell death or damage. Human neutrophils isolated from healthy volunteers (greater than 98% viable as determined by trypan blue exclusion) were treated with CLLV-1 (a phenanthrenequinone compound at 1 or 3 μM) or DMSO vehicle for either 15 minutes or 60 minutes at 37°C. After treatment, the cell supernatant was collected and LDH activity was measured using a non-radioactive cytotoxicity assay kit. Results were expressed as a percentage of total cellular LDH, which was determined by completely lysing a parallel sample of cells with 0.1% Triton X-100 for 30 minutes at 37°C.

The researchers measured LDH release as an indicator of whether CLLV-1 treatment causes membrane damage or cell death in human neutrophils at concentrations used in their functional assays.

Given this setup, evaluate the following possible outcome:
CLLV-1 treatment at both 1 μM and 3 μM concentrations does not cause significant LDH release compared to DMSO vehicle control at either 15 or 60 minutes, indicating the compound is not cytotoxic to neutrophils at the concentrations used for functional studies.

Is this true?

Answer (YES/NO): YES